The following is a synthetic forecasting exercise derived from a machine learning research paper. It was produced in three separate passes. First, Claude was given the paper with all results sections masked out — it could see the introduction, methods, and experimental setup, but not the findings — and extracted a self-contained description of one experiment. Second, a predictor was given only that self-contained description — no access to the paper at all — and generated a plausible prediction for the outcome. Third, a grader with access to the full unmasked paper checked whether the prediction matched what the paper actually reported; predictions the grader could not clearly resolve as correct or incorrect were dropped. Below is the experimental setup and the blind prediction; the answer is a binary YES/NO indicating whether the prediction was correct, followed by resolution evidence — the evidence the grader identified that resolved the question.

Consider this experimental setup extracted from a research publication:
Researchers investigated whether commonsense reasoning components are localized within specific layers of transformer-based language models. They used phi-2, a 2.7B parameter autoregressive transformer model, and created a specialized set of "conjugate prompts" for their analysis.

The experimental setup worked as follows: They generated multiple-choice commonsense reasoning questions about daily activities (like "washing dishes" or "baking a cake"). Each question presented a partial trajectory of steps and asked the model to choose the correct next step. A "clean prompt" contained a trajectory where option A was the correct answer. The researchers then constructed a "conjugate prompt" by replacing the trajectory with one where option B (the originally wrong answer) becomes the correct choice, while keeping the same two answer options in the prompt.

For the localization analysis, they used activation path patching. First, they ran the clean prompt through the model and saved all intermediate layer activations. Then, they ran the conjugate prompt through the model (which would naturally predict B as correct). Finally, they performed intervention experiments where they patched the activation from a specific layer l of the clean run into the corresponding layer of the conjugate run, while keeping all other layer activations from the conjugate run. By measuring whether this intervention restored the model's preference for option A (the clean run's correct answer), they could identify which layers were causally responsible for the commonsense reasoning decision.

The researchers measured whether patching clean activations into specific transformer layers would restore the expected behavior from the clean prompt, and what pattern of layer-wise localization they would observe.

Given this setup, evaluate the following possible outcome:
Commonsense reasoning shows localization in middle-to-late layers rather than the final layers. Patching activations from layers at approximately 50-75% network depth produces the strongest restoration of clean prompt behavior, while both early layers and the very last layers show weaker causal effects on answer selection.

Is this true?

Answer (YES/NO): NO